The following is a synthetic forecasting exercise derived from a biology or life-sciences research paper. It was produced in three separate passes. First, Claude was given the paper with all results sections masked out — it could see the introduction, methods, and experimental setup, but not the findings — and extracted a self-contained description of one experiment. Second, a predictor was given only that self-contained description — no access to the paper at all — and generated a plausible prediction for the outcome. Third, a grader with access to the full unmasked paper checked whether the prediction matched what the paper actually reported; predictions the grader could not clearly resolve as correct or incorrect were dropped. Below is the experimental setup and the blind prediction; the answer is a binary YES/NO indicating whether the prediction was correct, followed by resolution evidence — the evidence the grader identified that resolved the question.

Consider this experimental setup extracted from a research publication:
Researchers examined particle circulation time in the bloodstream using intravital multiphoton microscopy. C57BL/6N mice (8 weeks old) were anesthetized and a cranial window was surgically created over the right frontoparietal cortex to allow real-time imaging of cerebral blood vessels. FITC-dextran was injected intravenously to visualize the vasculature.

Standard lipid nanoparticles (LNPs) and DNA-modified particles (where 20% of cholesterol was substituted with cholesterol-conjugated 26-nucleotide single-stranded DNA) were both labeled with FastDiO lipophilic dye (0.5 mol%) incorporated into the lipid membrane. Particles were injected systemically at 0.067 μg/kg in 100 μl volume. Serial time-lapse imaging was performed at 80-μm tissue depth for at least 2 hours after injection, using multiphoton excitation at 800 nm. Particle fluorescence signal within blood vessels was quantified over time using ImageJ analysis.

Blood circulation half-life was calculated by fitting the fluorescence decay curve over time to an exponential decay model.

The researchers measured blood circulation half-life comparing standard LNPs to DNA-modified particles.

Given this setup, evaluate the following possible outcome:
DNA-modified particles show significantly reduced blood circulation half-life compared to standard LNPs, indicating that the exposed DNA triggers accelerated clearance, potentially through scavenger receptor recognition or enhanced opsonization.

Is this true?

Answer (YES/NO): NO